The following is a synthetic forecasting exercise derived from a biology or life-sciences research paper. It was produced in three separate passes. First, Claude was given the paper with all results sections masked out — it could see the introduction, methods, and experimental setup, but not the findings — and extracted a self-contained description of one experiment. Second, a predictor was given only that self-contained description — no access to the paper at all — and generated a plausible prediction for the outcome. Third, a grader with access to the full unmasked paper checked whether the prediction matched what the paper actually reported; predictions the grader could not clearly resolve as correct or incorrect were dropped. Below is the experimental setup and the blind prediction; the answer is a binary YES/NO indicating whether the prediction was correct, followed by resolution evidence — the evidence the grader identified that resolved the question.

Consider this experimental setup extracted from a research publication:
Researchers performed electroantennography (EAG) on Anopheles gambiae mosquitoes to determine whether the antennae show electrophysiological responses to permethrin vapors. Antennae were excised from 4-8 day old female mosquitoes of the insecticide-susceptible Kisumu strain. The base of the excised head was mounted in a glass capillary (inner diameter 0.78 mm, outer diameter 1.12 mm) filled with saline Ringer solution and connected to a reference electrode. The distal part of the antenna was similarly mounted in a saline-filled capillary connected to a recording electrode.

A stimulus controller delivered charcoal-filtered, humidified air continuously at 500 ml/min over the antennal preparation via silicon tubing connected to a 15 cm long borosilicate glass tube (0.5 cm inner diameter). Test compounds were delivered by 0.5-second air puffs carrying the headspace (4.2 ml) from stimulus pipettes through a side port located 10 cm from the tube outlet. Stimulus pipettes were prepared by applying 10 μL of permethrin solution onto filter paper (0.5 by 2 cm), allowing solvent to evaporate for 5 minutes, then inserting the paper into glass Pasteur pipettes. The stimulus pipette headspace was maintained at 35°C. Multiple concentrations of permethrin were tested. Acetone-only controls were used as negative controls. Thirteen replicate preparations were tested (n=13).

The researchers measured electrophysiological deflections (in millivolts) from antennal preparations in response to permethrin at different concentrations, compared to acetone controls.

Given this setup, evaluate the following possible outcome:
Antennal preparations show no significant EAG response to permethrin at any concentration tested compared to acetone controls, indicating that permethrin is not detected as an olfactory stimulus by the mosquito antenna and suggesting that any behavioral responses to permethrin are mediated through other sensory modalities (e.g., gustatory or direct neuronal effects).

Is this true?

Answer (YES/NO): NO